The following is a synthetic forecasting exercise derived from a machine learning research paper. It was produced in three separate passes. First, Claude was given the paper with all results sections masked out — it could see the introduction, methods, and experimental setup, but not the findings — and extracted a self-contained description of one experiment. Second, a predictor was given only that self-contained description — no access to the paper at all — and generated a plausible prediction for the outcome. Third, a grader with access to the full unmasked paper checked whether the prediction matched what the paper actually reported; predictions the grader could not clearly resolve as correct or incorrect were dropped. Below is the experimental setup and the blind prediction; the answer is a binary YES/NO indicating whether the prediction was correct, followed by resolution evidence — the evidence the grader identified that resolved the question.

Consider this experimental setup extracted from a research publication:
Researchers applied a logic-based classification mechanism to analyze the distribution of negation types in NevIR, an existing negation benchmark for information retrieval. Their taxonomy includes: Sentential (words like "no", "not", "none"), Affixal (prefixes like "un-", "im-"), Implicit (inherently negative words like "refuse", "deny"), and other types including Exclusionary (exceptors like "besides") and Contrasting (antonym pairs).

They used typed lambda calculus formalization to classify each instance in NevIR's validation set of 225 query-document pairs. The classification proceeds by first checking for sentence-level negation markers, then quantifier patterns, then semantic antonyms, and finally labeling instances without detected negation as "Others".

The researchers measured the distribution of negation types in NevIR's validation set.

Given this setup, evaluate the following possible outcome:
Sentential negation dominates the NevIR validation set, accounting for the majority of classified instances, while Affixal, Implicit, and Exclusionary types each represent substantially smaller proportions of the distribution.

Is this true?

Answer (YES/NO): NO